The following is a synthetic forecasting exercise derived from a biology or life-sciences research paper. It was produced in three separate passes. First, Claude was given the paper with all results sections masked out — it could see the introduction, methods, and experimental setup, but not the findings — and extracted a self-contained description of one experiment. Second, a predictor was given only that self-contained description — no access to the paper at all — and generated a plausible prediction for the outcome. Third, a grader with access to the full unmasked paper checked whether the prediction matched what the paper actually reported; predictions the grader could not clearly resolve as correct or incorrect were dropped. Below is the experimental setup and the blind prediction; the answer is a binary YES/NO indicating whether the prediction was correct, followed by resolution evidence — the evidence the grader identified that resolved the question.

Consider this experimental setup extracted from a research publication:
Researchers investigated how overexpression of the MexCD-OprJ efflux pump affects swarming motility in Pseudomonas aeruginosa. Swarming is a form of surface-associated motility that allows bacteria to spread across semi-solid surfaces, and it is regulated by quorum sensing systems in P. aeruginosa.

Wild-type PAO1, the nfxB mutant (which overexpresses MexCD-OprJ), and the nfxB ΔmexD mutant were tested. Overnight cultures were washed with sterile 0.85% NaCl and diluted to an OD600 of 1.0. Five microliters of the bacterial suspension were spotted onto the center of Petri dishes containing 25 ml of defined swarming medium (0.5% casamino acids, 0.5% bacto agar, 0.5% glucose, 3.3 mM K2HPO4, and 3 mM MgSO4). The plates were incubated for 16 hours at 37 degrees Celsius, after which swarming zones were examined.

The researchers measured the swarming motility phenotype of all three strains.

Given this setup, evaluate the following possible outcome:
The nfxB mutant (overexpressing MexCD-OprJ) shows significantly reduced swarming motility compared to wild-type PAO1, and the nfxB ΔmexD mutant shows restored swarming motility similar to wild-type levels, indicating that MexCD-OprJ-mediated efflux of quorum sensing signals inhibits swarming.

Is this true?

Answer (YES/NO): YES